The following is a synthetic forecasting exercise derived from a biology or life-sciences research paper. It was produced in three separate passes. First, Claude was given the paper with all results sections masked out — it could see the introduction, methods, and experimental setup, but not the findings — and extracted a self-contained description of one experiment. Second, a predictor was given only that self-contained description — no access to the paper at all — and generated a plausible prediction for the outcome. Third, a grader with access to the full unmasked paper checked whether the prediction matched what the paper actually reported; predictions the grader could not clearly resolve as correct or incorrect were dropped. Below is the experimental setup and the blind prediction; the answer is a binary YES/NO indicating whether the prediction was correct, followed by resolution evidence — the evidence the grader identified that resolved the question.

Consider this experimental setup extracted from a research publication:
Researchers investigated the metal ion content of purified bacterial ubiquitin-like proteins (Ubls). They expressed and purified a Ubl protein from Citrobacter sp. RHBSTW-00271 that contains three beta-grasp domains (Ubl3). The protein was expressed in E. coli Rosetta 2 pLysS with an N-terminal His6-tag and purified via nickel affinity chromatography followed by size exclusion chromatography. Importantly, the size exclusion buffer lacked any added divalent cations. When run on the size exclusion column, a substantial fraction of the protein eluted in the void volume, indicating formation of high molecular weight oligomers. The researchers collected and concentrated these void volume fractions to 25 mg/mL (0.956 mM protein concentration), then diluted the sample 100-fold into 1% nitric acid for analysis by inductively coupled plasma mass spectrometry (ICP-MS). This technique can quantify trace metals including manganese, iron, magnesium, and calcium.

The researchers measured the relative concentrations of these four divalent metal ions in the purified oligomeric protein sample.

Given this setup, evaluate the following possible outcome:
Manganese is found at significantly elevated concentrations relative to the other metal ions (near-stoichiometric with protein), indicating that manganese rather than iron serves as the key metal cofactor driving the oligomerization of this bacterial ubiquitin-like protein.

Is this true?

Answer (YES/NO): NO